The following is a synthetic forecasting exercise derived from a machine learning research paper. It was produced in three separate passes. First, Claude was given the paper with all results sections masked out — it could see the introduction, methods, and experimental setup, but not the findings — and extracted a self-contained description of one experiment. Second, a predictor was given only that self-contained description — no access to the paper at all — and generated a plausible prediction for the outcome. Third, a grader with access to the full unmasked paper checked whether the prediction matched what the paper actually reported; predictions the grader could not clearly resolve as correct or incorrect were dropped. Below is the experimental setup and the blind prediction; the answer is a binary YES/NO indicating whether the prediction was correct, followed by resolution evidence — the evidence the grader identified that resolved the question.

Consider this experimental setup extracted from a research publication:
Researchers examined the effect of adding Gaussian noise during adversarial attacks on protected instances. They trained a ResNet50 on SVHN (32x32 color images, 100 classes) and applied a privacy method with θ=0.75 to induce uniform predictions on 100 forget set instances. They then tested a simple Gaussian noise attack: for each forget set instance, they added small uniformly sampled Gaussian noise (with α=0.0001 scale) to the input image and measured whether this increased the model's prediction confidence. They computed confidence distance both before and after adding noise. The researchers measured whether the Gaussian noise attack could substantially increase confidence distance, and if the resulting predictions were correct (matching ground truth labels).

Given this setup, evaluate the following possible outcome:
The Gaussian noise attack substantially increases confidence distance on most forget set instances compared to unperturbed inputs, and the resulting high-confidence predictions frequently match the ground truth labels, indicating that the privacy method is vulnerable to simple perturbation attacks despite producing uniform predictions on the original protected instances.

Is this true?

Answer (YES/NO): NO